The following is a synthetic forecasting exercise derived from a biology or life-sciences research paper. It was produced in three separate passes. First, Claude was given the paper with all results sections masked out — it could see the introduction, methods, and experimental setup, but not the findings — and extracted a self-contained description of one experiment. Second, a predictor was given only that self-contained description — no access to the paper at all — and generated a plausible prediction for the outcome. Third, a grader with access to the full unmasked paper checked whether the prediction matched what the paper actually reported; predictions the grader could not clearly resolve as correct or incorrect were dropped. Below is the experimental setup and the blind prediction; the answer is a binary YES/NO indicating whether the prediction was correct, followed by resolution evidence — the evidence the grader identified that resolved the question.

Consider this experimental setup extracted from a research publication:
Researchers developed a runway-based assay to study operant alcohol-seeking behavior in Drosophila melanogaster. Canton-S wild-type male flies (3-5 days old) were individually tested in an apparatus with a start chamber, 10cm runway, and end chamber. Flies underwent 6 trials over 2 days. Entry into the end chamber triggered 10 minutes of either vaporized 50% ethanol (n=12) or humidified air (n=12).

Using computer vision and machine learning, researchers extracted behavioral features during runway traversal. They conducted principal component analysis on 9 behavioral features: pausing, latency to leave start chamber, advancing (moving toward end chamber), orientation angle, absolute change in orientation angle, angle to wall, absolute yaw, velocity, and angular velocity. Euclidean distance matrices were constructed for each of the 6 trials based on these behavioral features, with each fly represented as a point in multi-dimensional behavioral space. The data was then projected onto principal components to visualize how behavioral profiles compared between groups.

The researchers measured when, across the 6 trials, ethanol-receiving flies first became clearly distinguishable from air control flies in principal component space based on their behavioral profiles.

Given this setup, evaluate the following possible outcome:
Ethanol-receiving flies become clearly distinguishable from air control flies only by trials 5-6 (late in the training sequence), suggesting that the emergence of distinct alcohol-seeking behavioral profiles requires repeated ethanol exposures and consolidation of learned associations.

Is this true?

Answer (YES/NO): YES